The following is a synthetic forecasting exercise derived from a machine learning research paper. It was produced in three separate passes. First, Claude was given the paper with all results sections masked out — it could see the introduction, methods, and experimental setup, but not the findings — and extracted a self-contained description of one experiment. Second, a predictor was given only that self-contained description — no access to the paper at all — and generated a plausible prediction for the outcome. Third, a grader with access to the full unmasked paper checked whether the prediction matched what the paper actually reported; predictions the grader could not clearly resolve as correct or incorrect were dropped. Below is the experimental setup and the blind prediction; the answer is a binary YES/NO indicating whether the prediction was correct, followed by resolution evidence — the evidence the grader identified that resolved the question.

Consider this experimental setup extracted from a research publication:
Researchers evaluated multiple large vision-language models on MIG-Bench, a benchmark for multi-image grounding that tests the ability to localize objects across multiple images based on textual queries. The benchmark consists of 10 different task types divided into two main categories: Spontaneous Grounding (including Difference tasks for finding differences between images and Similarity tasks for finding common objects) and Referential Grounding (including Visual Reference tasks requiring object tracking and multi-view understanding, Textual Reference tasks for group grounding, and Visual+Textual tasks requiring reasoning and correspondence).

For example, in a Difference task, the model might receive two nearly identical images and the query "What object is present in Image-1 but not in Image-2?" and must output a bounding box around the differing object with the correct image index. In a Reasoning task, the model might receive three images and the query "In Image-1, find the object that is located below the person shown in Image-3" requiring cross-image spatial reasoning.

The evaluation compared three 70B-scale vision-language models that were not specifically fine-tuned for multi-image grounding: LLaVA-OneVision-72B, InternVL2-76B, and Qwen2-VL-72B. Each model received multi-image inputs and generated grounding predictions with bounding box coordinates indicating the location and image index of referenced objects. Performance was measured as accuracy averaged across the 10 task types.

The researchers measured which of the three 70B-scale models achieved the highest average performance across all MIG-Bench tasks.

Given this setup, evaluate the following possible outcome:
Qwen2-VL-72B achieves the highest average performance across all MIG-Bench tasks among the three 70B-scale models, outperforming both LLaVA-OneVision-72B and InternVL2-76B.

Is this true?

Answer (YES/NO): YES